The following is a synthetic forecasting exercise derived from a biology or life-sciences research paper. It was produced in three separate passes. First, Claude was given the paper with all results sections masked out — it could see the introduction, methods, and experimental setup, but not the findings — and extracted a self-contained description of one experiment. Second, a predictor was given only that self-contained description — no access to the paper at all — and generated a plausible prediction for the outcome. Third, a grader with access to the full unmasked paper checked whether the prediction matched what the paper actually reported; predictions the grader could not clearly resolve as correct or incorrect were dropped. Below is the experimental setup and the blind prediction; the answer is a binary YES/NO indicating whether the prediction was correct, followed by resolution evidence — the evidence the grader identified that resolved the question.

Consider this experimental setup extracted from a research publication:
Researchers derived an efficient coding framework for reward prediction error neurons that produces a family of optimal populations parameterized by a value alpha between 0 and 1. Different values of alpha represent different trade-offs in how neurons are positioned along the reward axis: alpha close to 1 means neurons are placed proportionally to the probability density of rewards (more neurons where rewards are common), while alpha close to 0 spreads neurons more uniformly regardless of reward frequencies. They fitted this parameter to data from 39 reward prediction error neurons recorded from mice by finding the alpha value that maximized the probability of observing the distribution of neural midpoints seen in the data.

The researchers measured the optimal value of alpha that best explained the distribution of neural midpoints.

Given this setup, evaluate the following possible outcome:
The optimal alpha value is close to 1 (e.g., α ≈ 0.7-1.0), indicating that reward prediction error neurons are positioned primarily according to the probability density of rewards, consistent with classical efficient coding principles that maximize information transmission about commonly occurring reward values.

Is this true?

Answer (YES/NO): NO